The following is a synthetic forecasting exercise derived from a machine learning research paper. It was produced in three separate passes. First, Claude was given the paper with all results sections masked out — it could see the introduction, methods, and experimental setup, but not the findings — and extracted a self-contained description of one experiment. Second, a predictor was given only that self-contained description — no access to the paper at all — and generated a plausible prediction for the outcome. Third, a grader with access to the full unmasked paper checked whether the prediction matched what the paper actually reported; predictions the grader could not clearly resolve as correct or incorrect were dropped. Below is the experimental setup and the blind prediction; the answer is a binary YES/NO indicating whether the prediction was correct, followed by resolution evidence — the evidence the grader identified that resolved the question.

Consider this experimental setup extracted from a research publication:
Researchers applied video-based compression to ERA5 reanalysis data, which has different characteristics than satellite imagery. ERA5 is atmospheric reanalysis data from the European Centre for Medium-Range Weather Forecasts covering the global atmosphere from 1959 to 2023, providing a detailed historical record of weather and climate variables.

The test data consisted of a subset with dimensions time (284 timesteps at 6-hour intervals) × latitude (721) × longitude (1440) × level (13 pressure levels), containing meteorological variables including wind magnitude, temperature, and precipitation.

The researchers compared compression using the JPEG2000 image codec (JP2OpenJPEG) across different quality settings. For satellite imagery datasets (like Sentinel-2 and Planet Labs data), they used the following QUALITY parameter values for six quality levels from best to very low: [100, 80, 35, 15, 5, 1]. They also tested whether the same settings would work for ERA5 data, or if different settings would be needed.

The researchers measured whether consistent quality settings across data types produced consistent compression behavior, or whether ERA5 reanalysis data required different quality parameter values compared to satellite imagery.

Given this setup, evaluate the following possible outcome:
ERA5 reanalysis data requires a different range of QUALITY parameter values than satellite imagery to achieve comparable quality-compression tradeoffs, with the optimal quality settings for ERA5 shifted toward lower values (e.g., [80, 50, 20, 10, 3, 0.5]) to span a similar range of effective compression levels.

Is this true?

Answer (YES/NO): YES